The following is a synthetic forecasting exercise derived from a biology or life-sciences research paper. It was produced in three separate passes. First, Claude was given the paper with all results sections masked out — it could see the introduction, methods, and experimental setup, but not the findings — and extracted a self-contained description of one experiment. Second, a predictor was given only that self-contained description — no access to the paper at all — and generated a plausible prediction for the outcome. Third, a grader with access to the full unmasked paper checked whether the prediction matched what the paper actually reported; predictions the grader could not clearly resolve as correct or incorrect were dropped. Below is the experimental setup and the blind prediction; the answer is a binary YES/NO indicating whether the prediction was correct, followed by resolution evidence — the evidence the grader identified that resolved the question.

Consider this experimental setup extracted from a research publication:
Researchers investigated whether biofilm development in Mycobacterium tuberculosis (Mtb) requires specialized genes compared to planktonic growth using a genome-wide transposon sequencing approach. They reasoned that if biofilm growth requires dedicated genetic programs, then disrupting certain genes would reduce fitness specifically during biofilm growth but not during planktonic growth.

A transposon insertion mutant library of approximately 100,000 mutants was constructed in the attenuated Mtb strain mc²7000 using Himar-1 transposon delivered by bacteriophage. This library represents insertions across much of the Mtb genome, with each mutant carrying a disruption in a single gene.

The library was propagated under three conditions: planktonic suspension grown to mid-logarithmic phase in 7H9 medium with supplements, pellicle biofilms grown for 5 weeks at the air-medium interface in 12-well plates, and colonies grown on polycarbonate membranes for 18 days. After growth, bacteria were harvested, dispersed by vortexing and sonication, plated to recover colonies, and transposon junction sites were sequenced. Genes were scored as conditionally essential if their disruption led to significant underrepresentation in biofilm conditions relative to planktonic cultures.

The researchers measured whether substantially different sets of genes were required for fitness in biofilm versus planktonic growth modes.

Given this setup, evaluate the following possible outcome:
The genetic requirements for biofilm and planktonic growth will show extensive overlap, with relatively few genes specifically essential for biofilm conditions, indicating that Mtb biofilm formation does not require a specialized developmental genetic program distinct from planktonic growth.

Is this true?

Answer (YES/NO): NO